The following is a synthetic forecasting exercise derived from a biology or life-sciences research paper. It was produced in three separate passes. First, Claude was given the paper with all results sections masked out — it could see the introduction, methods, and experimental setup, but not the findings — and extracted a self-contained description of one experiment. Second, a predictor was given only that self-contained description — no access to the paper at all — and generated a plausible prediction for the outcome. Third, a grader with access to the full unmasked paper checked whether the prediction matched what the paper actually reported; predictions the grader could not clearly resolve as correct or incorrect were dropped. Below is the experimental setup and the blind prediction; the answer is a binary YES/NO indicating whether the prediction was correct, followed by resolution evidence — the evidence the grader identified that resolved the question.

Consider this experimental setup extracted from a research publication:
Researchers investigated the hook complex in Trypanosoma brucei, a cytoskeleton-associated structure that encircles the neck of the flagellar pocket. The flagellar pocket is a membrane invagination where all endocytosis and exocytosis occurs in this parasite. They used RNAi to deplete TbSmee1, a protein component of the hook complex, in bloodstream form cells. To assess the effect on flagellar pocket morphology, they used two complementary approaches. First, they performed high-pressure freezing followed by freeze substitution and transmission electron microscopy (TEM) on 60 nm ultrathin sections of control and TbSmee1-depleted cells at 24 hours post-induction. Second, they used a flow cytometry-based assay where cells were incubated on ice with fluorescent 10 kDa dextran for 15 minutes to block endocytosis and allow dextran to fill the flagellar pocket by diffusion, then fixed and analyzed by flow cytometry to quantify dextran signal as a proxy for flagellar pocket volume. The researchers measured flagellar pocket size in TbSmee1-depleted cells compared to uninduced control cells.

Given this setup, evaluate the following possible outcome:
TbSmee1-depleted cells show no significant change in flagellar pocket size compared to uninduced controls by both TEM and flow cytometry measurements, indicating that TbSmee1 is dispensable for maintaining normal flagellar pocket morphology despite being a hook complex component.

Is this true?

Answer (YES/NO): NO